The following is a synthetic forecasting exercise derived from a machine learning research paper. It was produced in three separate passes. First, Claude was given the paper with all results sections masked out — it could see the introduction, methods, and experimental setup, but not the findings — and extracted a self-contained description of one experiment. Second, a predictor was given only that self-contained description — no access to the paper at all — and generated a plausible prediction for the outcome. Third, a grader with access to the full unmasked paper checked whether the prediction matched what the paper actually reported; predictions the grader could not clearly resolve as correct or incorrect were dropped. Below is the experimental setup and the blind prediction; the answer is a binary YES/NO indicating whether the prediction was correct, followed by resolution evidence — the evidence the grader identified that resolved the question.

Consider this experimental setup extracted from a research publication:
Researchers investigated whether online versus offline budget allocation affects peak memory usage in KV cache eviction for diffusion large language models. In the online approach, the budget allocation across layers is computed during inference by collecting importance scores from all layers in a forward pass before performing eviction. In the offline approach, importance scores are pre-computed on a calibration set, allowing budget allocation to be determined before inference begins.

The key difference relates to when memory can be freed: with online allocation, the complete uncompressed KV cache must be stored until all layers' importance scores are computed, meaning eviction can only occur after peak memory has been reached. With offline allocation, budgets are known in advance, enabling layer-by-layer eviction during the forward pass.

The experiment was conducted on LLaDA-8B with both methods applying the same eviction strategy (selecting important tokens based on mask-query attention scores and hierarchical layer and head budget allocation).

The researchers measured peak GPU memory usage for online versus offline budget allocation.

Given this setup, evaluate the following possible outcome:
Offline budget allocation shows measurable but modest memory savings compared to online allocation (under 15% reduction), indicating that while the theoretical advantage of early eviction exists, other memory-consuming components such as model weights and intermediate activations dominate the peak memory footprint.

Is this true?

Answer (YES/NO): NO